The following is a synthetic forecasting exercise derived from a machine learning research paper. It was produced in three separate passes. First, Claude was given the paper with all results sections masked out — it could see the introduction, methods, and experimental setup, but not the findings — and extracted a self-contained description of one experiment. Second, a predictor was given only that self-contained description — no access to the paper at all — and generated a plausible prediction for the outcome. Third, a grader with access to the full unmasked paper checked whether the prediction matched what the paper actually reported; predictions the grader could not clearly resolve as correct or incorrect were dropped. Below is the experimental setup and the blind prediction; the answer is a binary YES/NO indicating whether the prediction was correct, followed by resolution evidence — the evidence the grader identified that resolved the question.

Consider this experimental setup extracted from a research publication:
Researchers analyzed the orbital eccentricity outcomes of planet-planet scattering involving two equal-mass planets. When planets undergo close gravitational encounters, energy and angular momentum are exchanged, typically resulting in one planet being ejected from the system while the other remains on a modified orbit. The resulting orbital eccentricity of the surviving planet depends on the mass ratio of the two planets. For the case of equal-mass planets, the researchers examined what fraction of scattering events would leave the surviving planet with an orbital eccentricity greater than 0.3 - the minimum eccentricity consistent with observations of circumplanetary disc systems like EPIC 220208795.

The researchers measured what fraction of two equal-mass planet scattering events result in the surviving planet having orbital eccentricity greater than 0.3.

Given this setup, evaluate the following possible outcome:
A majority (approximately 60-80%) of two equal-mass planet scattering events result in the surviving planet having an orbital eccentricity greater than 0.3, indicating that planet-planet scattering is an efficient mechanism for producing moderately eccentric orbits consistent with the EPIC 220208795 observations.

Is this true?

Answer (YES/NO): NO